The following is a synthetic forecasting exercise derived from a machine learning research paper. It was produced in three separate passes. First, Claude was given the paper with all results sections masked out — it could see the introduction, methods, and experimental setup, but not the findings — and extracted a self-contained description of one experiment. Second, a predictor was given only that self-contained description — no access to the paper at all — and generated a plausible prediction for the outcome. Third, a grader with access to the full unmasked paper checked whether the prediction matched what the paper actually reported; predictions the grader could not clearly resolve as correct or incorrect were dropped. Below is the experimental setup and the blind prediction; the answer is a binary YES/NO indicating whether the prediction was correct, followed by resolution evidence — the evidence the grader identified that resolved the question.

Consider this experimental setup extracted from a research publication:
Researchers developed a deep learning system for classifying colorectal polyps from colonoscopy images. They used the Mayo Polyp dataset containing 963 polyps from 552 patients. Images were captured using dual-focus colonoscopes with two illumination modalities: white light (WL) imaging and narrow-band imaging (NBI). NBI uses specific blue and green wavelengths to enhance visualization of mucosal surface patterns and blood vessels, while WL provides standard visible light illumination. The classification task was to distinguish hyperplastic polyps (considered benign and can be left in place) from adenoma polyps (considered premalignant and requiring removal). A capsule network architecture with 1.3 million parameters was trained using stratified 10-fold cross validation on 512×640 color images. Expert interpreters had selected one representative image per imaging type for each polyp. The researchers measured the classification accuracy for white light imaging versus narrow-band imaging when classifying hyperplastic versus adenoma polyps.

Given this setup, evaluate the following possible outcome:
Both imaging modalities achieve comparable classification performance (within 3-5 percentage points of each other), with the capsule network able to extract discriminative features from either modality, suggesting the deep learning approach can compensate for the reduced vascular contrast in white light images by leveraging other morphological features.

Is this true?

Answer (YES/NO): NO